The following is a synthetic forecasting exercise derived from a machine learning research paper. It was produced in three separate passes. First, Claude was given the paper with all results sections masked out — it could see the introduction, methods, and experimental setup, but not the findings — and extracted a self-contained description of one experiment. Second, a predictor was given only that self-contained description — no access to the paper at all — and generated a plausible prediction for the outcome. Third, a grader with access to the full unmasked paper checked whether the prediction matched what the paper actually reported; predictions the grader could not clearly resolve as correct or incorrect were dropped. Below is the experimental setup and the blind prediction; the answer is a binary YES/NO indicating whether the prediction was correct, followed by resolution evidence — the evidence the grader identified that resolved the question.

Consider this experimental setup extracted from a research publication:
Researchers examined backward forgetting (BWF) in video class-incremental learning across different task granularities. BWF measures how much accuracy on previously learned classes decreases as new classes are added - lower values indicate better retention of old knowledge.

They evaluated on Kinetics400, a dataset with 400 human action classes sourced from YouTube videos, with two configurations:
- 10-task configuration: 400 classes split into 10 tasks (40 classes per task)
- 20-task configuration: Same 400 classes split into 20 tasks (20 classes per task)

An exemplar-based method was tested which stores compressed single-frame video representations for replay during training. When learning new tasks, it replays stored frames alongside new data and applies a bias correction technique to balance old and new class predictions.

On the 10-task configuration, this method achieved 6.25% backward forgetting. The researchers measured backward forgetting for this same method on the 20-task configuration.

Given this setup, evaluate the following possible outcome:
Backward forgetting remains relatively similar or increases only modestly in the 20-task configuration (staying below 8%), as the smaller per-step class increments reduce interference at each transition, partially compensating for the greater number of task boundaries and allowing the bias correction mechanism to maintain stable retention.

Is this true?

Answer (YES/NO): NO